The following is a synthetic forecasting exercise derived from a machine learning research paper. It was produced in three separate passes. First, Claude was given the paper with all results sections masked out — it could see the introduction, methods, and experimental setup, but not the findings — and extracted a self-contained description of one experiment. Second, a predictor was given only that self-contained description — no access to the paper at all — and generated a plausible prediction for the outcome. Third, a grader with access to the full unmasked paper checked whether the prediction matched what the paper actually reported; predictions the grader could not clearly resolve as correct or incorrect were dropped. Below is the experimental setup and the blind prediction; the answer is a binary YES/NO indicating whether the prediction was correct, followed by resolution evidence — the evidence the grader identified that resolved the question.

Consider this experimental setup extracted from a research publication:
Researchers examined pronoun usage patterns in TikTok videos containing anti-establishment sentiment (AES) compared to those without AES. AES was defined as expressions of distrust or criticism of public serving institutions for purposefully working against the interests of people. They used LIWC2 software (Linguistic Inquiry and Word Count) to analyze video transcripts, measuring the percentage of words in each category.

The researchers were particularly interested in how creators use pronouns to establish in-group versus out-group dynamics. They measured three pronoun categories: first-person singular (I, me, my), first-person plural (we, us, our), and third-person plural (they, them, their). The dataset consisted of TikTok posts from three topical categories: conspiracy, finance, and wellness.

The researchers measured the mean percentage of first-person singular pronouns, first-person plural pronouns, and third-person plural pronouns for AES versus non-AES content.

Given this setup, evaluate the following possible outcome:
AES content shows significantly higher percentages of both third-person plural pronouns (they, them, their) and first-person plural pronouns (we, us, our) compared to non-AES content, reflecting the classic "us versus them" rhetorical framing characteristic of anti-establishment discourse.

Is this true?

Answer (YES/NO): YES